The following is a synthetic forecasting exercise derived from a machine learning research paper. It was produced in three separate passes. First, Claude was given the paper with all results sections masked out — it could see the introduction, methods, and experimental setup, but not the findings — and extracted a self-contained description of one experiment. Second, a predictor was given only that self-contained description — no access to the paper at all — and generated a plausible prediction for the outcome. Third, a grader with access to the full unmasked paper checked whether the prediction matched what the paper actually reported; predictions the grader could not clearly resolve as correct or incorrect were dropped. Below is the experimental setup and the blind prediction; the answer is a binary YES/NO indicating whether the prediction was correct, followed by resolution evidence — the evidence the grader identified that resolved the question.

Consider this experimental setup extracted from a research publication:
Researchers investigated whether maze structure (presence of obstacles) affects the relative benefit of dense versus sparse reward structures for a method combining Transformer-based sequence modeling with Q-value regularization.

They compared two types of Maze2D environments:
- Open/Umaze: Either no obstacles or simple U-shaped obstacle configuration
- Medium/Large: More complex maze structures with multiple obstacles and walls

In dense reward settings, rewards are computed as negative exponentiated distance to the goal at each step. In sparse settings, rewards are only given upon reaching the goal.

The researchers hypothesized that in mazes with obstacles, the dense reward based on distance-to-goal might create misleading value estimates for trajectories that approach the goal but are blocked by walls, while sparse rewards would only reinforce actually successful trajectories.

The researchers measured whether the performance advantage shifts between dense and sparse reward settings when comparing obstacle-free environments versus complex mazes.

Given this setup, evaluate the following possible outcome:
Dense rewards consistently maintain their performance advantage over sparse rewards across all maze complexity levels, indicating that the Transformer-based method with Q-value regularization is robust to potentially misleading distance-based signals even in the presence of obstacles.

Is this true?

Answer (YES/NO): NO